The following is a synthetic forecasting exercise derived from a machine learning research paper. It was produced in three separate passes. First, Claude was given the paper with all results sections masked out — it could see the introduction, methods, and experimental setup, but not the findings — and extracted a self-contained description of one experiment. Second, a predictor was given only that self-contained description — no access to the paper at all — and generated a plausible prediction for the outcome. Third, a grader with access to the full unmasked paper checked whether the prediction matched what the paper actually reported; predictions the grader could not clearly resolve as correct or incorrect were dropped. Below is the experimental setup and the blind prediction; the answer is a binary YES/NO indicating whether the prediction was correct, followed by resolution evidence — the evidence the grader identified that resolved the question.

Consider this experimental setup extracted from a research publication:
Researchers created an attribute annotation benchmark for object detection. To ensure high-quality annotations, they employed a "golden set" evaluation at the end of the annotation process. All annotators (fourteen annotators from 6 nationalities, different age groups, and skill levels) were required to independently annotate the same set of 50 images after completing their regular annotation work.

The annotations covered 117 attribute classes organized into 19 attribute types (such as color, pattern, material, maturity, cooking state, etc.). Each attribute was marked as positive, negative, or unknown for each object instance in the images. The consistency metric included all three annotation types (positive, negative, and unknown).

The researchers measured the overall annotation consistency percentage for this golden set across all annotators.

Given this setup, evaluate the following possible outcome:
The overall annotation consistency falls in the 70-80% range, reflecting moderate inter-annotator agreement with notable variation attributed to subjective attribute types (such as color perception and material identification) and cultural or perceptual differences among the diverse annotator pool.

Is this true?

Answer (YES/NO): NO